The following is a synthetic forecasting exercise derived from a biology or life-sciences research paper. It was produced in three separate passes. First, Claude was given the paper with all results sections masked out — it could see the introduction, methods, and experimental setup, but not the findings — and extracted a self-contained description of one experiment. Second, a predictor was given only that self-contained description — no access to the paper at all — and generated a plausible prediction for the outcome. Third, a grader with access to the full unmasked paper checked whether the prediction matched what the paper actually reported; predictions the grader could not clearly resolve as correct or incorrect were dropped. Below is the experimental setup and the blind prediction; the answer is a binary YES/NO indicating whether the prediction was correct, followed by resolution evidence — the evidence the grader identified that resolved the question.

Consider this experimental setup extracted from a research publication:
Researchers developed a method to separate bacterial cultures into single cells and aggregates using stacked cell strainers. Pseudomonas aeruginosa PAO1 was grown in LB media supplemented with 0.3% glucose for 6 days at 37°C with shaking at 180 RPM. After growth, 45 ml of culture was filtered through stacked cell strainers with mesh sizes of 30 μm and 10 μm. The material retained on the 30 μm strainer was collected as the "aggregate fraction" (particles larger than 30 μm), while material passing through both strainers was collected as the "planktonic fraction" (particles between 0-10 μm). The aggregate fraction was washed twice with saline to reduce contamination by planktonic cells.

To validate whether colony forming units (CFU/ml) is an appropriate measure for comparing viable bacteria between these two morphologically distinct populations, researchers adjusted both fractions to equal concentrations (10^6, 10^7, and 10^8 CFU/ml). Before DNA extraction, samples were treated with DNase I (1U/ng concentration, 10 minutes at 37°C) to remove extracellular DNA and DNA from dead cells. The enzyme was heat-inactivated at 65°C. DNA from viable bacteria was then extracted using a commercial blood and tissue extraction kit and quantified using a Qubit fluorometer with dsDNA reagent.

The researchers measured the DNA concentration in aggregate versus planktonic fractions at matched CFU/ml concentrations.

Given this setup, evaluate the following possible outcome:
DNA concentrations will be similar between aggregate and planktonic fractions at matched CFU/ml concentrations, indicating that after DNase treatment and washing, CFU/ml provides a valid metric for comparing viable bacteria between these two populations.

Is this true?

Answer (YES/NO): YES